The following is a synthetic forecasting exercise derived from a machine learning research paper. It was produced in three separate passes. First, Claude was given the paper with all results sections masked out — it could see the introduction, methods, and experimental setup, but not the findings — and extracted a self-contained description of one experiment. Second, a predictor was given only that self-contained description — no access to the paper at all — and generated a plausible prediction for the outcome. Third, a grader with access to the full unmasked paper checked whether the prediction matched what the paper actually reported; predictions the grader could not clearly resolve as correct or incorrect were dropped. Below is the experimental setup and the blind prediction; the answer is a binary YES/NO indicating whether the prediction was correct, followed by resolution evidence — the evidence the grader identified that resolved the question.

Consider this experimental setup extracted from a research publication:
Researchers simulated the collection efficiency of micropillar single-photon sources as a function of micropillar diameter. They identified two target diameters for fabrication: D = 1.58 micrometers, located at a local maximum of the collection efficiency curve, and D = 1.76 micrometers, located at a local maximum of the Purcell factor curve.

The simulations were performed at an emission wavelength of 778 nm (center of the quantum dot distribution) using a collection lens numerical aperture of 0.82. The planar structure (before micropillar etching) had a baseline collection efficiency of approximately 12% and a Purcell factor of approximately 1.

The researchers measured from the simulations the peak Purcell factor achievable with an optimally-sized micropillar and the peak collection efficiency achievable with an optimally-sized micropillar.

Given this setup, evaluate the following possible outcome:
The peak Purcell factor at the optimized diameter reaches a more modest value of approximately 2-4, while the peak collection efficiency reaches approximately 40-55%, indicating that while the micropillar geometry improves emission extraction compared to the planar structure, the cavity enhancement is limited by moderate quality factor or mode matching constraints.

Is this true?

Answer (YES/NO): NO